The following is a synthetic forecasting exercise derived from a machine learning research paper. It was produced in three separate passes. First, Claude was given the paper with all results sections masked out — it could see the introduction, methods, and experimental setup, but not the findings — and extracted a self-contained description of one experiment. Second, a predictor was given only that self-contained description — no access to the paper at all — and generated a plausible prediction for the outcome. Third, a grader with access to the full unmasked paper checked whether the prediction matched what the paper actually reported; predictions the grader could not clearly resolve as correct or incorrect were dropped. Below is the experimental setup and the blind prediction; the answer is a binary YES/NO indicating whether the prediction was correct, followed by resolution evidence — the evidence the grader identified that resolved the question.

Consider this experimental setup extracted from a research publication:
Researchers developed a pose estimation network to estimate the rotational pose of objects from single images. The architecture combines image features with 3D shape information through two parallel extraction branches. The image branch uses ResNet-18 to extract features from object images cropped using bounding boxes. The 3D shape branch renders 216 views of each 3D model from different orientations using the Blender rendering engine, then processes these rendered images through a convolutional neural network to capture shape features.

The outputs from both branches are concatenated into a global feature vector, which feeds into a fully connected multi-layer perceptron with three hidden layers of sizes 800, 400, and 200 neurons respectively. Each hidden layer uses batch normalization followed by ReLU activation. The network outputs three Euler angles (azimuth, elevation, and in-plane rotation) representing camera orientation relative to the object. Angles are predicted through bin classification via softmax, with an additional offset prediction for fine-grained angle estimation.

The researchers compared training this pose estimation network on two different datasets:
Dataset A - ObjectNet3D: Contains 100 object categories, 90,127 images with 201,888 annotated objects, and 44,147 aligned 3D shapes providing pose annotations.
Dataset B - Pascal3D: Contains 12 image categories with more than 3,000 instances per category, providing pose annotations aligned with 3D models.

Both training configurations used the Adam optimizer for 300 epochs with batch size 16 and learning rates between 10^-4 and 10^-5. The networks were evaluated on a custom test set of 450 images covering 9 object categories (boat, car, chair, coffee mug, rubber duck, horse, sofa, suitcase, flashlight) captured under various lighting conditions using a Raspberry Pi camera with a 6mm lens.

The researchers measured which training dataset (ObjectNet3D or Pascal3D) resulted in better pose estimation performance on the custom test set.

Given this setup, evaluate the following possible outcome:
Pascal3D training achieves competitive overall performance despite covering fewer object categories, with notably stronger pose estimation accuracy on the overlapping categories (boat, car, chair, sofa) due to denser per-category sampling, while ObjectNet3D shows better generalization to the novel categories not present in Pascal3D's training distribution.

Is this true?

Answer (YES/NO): NO